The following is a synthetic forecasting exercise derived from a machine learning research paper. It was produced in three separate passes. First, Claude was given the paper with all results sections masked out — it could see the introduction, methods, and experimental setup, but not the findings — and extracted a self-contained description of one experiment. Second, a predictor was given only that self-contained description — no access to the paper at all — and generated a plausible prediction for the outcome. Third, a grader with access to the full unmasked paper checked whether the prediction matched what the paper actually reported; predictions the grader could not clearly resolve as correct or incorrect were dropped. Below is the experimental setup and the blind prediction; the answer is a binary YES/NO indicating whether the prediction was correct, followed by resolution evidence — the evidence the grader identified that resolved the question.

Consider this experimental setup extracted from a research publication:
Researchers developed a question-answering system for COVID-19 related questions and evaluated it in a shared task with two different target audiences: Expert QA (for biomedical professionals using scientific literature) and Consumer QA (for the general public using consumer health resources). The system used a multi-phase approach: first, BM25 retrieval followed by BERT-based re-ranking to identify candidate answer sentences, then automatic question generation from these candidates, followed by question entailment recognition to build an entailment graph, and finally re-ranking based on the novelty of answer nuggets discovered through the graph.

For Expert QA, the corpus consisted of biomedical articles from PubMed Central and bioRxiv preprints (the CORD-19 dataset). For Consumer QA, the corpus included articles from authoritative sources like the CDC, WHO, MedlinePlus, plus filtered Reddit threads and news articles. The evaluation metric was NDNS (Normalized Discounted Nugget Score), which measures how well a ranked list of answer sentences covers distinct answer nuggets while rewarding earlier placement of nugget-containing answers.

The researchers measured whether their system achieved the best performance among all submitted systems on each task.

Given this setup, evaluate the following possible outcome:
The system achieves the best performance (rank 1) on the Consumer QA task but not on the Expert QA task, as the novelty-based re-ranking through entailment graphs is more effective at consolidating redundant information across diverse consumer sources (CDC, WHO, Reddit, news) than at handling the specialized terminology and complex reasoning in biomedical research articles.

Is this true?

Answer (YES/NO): NO